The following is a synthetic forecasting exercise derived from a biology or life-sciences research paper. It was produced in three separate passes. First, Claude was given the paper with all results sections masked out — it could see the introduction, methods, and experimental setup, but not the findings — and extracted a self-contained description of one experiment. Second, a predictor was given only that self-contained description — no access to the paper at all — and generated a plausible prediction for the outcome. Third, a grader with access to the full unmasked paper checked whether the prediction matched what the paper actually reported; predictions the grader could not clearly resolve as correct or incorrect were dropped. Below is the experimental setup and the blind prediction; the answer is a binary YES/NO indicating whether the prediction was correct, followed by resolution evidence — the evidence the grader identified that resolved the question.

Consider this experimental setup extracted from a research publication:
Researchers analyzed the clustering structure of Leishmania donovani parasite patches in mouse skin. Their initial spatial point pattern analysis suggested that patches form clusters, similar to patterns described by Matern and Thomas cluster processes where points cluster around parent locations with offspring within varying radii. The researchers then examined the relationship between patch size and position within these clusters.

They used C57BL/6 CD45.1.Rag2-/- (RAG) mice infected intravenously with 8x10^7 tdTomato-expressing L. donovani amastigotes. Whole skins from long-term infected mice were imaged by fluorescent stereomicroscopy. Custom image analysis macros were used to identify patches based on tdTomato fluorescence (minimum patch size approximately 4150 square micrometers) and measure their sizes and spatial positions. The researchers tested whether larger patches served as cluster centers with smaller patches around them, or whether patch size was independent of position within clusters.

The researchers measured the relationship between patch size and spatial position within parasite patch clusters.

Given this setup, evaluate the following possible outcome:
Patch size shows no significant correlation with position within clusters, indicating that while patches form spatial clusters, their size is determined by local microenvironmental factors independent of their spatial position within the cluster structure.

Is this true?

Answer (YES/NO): NO